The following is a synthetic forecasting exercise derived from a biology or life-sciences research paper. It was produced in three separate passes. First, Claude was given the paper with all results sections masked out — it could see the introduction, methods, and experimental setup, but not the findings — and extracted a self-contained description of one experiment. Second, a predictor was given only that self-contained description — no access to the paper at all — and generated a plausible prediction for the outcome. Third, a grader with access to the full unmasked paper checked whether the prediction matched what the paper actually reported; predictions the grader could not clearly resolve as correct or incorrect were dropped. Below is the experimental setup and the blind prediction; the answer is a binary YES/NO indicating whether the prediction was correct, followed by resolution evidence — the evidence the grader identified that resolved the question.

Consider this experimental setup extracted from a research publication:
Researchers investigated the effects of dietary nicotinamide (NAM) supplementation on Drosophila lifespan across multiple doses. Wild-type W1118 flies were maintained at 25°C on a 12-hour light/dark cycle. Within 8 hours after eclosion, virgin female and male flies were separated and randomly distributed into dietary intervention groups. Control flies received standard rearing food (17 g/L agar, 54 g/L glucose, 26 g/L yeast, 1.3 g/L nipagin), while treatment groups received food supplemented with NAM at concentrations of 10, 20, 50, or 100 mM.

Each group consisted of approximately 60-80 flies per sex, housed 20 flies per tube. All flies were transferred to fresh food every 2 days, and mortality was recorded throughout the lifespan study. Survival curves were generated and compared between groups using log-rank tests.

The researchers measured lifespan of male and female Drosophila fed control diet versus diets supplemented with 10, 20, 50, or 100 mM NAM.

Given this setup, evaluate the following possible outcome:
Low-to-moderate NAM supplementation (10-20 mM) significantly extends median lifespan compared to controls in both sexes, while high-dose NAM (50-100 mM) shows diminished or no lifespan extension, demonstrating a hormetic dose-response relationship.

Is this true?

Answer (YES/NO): NO